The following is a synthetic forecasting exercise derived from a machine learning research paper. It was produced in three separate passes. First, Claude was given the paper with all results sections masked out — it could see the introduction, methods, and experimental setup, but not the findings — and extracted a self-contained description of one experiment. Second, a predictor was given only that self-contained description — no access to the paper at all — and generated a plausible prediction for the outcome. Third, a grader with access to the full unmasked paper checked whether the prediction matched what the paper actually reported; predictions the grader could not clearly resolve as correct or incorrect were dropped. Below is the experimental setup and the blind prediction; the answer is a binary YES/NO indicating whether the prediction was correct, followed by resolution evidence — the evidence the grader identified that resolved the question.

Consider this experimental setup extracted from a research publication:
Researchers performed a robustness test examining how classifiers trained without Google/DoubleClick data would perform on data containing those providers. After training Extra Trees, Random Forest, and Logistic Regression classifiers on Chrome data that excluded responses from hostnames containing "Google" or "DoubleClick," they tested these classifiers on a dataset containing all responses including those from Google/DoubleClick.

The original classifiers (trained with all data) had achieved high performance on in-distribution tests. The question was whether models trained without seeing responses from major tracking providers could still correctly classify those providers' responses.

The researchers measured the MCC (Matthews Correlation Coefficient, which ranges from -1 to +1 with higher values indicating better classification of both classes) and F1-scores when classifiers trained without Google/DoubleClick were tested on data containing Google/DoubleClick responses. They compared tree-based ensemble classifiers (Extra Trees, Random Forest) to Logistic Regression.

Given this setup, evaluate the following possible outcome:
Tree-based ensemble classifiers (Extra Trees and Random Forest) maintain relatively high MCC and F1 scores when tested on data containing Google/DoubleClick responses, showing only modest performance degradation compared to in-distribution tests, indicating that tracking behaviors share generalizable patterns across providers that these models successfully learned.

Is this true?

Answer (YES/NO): NO